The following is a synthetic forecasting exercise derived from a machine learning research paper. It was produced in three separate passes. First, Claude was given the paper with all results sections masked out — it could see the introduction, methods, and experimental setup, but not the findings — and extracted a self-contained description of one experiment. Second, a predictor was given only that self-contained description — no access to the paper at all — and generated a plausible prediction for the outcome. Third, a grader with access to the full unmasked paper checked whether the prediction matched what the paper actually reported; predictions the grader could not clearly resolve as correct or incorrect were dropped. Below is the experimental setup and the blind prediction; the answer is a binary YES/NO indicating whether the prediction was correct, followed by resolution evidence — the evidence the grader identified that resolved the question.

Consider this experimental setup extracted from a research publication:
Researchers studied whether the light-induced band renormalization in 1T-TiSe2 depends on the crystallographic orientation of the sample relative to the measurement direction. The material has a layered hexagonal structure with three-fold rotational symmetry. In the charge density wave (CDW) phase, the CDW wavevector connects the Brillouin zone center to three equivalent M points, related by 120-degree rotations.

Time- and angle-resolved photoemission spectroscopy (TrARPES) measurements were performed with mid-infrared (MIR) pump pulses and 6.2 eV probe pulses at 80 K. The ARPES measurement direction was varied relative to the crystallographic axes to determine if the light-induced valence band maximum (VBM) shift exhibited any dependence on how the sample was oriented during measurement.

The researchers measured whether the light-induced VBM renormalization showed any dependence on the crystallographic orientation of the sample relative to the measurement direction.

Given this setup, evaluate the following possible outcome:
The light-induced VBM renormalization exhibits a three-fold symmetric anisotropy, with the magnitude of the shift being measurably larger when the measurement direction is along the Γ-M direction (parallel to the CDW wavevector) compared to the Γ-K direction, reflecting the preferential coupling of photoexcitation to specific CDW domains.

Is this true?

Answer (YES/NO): NO